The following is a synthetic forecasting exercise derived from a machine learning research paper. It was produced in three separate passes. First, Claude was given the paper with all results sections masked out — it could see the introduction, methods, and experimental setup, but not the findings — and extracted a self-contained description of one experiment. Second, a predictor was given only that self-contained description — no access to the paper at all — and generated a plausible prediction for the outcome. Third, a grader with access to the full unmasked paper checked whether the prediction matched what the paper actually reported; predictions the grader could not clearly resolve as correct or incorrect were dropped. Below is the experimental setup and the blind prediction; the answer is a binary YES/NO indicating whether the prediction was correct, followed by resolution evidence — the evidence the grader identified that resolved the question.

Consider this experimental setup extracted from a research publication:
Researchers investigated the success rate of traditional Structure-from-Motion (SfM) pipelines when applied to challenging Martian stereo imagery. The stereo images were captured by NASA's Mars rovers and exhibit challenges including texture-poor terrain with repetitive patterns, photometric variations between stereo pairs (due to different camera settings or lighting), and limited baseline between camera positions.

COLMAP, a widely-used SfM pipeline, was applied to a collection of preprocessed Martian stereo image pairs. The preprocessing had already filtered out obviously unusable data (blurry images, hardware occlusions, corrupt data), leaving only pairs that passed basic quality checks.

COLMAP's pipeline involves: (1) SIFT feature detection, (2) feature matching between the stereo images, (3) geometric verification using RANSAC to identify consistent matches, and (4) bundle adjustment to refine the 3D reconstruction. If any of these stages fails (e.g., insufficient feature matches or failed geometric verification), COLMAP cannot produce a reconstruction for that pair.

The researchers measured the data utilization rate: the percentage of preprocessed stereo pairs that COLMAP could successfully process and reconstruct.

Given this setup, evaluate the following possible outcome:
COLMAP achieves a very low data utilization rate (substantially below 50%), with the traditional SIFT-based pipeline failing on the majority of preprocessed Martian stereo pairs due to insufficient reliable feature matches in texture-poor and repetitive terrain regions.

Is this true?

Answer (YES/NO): NO